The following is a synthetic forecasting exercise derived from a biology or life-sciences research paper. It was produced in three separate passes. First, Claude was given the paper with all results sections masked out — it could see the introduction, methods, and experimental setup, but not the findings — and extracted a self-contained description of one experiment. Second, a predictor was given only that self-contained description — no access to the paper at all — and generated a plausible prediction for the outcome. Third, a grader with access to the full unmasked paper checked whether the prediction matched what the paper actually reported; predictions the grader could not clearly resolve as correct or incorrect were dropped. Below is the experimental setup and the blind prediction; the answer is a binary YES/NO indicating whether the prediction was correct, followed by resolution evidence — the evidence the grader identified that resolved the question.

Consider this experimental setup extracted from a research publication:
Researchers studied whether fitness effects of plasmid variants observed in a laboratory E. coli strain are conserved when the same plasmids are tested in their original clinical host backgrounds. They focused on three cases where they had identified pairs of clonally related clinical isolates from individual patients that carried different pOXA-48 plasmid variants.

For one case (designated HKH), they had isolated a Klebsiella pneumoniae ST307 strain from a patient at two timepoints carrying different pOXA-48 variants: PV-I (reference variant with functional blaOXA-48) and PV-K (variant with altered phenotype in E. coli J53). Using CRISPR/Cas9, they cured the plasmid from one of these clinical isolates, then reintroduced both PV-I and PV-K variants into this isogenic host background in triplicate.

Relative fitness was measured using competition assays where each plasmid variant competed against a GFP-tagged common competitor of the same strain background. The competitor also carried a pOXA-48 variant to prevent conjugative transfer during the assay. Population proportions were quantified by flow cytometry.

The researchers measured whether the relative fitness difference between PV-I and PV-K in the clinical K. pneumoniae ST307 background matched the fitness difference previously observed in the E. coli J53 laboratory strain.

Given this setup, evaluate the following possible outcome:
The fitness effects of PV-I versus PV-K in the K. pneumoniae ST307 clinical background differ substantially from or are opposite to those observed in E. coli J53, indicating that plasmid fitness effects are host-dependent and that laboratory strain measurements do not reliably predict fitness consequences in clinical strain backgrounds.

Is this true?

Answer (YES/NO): NO